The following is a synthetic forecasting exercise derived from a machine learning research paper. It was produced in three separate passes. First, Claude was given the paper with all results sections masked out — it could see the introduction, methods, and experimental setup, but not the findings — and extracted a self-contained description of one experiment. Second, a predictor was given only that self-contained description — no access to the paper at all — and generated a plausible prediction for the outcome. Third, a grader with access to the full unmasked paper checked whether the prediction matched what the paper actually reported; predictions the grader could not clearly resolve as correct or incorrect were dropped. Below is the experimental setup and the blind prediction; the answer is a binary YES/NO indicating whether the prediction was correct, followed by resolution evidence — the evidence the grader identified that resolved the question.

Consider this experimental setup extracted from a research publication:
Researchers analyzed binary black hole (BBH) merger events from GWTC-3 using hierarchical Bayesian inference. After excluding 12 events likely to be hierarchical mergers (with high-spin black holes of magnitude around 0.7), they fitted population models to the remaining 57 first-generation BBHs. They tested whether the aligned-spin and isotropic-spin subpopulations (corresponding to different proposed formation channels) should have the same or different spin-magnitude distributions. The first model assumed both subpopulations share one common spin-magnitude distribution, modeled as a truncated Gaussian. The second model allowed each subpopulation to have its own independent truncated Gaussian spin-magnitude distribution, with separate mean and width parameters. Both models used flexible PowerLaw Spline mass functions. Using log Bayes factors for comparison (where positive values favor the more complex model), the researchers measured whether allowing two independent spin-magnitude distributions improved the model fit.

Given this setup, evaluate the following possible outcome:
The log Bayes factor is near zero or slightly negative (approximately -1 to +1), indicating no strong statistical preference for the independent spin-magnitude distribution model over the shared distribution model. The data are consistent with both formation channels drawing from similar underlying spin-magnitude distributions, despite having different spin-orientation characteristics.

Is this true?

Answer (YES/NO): NO